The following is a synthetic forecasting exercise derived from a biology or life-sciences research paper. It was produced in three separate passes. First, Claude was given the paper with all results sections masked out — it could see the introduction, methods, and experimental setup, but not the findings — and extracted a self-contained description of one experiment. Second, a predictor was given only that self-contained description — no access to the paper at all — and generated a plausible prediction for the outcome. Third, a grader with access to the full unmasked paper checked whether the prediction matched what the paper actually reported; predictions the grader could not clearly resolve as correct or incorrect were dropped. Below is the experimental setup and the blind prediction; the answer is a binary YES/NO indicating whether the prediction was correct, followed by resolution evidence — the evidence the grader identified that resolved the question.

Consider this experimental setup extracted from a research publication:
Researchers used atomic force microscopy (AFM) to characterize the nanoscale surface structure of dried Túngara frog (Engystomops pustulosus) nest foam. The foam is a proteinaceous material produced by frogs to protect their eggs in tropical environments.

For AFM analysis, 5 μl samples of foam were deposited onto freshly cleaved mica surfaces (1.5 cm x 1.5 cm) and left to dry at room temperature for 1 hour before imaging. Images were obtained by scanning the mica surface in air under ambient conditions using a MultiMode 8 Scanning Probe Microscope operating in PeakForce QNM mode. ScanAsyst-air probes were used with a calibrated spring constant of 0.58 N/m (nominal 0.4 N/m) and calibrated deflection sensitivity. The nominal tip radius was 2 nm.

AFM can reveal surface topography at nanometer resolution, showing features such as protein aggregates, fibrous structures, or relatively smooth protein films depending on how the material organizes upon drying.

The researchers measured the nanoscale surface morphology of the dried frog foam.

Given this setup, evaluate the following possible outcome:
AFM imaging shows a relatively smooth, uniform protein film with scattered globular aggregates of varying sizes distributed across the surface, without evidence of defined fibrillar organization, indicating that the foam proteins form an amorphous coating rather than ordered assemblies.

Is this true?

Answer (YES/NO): NO